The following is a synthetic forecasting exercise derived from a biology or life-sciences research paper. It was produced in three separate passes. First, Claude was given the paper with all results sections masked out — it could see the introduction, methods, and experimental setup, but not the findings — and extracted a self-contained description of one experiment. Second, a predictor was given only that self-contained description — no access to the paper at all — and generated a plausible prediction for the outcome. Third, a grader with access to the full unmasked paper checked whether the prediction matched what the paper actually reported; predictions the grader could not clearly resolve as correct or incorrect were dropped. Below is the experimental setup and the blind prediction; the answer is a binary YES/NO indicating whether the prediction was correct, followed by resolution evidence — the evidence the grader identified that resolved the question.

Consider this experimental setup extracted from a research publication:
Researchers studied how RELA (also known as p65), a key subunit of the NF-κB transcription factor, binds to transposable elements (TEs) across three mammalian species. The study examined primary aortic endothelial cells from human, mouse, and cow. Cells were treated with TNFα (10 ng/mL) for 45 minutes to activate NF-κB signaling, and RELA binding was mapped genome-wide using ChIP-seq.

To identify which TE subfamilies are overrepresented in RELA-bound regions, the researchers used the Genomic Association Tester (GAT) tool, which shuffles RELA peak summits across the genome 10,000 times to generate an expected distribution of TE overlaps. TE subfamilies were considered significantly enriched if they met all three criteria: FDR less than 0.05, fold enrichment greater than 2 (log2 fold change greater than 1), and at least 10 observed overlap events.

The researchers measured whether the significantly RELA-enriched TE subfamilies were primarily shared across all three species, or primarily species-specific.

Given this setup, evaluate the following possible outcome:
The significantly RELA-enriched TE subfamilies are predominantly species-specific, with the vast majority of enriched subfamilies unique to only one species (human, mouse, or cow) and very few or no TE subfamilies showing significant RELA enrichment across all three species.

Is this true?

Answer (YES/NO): YES